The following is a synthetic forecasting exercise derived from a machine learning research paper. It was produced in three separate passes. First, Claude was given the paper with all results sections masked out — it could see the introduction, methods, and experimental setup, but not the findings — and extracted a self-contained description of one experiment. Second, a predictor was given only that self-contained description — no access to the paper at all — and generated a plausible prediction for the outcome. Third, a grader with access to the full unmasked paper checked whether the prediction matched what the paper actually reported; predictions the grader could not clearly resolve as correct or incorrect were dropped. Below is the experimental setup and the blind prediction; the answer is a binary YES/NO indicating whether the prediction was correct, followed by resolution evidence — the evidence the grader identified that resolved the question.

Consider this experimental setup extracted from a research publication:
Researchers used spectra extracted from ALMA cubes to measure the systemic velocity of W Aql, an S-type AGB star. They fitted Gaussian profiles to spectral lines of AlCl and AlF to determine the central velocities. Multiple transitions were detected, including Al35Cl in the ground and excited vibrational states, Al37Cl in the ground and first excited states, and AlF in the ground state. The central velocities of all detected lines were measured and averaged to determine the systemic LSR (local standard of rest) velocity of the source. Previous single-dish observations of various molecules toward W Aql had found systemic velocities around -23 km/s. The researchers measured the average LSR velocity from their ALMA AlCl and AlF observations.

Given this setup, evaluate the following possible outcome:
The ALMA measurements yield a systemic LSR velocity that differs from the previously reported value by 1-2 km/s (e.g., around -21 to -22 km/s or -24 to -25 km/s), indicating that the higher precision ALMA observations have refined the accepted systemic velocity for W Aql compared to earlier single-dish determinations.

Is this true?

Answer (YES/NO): NO